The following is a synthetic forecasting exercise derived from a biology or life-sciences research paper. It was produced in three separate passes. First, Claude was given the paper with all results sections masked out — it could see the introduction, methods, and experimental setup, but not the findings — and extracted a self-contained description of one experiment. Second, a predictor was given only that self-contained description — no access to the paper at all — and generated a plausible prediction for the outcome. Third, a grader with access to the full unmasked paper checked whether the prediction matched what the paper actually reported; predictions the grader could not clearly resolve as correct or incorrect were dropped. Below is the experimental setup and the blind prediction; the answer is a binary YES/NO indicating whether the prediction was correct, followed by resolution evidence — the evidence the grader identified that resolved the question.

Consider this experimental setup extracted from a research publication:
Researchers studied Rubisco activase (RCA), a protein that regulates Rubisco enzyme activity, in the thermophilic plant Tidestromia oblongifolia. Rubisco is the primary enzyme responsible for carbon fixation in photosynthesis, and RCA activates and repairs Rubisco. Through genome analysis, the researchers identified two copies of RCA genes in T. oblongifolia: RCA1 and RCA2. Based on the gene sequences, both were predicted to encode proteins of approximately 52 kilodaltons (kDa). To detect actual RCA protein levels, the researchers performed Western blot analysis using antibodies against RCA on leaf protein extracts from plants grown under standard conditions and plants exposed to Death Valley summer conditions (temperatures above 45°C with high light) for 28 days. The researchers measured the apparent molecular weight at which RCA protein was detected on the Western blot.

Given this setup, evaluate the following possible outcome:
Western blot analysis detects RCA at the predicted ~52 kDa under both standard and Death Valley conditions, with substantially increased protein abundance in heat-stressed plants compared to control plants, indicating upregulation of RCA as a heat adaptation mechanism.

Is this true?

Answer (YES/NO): NO